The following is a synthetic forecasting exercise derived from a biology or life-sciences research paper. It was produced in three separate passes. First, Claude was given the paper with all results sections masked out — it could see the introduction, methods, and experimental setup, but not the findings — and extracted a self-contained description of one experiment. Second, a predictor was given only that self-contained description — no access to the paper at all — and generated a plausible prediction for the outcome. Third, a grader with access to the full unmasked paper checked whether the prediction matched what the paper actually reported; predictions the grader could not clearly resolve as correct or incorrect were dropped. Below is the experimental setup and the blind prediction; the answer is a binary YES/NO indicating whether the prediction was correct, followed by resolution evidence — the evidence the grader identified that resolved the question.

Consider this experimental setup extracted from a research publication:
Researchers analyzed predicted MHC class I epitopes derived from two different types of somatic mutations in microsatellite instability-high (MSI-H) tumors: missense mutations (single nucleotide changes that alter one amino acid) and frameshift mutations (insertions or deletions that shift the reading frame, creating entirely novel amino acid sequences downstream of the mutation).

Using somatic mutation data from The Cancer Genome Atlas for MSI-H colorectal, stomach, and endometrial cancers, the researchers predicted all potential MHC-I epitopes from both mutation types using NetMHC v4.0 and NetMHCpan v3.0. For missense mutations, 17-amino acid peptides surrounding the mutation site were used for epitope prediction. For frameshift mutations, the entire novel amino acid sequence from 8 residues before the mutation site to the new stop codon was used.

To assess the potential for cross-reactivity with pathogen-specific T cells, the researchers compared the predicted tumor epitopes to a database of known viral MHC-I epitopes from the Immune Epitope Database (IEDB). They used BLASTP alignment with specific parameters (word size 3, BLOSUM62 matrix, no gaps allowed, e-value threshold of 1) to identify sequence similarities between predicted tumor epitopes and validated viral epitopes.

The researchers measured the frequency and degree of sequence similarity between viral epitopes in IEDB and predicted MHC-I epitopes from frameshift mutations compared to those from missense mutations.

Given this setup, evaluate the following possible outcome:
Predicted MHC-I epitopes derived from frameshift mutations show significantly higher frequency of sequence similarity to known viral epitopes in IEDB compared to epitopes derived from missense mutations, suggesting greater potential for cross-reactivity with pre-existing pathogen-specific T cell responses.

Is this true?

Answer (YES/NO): NO